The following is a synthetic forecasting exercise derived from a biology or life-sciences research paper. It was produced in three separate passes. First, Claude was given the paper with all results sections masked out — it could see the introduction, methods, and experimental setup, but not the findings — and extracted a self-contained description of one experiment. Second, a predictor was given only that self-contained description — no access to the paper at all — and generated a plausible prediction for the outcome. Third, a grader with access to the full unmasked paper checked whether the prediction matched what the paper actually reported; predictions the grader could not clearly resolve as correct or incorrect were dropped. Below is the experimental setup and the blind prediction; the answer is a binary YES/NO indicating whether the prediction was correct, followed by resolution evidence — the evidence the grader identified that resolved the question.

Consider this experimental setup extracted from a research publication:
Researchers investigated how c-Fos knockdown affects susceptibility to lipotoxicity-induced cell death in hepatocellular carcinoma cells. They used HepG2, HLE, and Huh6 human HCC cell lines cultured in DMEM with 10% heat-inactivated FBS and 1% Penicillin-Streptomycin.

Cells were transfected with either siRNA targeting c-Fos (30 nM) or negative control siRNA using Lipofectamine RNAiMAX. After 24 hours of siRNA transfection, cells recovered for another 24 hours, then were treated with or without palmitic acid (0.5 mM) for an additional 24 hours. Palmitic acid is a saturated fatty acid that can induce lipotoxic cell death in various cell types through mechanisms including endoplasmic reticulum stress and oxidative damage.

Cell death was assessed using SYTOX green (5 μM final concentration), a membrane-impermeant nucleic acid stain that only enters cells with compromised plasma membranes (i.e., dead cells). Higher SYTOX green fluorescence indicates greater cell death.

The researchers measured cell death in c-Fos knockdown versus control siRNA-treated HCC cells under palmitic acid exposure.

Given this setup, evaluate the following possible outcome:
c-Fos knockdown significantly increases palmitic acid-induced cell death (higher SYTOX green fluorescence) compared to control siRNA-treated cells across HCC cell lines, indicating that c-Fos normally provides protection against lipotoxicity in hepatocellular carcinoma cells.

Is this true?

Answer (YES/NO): YES